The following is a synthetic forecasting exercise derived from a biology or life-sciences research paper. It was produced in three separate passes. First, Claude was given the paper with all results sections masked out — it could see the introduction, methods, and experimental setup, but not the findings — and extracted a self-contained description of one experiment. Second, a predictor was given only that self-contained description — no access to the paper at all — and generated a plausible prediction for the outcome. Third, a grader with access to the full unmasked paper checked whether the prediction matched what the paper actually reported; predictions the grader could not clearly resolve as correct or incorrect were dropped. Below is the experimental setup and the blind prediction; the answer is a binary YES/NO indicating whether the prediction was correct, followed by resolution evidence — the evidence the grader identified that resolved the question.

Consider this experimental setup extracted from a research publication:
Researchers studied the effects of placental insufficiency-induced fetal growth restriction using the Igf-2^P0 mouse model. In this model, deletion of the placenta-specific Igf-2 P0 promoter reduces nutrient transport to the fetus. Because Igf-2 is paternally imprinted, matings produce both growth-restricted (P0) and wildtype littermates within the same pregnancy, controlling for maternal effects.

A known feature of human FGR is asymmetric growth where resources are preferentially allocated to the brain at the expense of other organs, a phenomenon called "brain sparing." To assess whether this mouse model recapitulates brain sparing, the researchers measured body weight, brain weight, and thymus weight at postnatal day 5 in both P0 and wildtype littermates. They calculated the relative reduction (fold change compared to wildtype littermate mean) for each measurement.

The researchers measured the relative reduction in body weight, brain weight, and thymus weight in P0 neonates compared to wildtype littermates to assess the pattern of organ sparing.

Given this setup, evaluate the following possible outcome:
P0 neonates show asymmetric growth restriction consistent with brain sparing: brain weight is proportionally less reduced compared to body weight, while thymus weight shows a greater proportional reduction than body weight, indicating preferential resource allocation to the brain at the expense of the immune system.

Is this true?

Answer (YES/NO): YES